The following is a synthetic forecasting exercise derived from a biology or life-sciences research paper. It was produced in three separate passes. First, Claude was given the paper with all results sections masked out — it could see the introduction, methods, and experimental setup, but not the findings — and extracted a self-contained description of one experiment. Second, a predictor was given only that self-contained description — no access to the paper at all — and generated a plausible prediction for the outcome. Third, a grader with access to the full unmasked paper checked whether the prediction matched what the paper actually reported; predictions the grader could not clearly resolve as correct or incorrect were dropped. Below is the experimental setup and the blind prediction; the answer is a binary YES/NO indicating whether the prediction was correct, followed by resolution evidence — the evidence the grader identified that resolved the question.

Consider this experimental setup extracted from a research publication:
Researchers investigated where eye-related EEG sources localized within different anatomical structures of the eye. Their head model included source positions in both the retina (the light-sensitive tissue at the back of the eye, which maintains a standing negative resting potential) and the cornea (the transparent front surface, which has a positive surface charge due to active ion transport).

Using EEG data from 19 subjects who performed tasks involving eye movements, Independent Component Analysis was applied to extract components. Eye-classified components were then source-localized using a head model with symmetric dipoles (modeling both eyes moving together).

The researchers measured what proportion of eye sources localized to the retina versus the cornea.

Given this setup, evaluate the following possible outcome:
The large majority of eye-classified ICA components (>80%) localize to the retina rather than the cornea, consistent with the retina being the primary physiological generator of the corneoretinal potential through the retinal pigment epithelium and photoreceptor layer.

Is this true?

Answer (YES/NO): YES